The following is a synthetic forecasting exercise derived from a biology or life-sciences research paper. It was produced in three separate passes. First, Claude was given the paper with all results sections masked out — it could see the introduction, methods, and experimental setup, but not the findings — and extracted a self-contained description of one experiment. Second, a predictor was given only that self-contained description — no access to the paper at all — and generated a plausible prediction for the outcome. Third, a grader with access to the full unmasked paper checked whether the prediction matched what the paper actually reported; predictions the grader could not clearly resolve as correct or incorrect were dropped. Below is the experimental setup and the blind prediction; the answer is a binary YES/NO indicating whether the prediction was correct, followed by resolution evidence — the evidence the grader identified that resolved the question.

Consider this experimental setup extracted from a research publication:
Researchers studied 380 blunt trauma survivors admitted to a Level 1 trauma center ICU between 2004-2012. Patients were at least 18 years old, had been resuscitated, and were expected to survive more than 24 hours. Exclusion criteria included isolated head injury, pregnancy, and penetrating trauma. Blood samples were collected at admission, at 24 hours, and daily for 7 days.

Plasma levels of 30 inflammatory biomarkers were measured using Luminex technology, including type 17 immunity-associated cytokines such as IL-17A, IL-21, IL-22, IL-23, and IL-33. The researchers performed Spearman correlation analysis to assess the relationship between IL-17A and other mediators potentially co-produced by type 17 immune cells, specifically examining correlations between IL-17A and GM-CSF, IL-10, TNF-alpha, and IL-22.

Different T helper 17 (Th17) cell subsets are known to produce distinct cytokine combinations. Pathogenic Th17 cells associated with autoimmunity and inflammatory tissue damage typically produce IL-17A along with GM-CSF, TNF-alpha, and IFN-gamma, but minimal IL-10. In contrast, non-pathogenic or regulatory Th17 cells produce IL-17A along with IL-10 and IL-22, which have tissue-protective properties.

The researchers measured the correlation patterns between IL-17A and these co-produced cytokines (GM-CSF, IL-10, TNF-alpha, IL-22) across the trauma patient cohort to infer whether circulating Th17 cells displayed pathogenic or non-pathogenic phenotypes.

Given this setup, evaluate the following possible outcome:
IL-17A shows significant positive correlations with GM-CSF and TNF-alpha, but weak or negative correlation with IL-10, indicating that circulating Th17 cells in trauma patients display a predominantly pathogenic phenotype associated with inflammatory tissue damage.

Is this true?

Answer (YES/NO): NO